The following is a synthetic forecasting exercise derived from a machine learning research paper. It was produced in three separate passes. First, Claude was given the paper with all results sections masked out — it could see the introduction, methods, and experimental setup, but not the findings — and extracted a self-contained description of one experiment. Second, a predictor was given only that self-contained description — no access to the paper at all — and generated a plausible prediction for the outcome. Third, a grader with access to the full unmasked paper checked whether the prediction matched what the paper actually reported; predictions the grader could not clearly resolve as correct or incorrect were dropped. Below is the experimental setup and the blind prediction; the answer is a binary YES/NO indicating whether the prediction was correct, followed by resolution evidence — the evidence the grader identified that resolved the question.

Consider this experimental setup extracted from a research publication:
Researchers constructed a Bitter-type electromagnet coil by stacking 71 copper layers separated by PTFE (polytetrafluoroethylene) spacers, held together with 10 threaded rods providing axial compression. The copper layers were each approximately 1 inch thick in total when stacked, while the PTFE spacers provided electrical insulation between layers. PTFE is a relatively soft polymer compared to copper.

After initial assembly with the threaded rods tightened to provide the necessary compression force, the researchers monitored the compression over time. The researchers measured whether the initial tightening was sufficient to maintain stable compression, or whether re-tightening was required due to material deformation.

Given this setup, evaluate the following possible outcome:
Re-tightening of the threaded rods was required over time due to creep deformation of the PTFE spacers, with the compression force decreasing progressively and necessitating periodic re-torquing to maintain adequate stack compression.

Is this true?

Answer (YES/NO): YES